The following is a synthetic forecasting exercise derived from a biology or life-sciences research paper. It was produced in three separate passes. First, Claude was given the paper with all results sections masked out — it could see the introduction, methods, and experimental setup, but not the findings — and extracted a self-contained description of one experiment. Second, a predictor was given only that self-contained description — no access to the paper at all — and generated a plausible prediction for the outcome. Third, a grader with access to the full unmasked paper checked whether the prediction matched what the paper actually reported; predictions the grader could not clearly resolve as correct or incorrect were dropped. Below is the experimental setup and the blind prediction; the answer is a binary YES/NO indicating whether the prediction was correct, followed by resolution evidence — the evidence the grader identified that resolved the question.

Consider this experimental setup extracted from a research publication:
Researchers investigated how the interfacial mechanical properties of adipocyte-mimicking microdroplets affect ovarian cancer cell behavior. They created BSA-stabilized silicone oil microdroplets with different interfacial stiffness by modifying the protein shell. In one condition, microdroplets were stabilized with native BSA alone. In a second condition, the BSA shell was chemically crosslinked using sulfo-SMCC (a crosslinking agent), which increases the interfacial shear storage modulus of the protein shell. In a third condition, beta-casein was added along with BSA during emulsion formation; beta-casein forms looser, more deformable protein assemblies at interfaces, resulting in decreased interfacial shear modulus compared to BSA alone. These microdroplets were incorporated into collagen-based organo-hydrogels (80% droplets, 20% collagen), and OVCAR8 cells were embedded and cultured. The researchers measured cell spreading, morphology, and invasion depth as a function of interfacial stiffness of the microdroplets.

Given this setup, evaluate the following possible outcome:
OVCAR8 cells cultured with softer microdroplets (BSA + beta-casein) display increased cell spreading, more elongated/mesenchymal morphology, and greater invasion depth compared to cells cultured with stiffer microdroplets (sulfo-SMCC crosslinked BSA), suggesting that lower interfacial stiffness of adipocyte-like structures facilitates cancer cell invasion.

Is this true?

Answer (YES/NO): NO